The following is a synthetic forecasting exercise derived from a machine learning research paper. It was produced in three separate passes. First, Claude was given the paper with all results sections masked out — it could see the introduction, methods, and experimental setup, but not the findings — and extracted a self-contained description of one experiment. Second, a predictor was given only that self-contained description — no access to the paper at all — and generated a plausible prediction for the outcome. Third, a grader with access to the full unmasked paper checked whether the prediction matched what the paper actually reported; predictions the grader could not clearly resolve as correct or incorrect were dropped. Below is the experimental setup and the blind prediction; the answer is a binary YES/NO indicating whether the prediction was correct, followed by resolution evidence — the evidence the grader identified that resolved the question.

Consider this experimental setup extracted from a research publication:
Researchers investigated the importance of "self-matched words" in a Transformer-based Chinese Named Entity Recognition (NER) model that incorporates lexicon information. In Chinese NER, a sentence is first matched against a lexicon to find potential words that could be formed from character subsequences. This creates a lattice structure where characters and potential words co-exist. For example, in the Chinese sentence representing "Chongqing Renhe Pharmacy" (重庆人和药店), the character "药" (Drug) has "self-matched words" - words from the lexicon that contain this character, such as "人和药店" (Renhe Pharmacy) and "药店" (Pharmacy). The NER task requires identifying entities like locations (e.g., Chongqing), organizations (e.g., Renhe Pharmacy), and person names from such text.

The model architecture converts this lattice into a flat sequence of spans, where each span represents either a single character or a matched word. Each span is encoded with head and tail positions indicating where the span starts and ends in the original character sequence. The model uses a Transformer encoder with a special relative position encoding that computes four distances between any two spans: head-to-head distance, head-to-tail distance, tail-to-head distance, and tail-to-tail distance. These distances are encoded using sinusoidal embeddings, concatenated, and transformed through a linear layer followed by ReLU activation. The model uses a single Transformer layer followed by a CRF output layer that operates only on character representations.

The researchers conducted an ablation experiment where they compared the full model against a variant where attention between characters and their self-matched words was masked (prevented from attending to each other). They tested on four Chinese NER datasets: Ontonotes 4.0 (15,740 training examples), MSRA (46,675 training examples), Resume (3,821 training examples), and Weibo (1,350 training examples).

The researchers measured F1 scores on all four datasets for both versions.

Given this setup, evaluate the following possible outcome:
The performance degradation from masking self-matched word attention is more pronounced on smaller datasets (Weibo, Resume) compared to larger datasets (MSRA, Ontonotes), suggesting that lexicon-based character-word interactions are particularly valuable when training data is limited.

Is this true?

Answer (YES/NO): NO